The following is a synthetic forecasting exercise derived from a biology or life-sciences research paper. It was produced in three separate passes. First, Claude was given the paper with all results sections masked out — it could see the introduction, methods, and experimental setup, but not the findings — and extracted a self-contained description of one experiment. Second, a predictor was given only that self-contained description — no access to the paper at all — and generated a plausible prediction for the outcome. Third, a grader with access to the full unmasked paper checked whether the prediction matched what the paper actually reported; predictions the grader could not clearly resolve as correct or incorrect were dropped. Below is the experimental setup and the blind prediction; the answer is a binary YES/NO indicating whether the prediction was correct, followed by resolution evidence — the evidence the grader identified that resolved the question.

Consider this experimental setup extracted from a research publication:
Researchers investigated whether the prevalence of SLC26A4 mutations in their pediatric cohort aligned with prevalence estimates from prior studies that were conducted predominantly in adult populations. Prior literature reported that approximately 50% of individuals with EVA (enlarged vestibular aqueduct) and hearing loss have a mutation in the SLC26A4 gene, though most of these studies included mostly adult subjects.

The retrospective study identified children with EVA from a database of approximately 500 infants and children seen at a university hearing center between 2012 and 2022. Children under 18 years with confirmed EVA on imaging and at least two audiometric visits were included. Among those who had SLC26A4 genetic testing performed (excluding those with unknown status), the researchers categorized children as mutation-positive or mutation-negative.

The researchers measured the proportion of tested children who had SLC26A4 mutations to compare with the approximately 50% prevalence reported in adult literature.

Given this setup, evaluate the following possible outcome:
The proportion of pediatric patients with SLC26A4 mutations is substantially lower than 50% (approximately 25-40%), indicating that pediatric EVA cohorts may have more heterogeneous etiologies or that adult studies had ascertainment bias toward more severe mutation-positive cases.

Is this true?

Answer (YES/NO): YES